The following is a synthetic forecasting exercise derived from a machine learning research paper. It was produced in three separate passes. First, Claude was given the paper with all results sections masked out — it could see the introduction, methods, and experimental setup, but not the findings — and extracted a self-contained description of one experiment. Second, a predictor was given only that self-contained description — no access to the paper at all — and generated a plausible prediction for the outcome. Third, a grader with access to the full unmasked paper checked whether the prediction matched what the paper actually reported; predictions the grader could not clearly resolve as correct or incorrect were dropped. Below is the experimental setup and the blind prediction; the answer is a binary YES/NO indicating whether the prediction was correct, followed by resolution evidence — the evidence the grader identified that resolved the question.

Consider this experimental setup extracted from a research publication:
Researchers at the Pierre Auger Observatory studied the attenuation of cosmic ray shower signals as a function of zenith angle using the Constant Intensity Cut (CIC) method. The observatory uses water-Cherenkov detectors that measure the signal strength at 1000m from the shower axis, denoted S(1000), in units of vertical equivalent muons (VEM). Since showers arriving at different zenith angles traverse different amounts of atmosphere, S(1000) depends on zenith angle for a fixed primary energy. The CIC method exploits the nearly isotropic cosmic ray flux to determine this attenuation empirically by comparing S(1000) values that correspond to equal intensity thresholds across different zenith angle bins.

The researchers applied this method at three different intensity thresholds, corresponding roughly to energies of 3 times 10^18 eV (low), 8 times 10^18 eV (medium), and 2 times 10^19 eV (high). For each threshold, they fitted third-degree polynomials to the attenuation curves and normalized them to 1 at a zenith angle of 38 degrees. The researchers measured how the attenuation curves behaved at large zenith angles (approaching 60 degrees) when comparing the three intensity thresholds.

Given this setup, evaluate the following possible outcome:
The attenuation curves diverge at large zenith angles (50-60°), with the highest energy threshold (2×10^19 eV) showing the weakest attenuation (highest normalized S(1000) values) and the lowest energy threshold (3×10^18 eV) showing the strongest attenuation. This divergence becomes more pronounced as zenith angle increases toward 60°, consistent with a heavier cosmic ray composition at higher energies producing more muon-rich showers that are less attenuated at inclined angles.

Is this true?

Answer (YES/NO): NO